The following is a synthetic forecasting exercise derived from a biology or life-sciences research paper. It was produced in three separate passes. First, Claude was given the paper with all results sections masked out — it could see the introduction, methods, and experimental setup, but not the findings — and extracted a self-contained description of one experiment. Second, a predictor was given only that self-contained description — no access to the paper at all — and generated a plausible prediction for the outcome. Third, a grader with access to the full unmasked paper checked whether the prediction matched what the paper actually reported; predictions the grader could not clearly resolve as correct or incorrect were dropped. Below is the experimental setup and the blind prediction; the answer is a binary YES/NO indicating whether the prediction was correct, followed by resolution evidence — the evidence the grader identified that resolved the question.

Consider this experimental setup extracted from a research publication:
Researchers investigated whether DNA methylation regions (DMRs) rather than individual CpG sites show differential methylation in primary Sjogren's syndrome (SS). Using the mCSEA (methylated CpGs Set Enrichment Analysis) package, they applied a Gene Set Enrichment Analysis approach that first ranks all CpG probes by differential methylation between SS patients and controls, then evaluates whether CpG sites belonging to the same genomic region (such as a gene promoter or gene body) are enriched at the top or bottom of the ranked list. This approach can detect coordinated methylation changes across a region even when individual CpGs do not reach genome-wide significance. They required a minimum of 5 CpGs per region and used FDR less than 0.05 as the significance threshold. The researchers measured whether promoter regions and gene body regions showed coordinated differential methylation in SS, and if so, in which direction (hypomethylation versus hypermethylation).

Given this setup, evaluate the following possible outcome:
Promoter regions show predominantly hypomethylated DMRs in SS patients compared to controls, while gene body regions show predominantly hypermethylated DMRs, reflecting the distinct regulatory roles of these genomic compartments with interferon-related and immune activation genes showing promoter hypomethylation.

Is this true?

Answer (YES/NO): NO